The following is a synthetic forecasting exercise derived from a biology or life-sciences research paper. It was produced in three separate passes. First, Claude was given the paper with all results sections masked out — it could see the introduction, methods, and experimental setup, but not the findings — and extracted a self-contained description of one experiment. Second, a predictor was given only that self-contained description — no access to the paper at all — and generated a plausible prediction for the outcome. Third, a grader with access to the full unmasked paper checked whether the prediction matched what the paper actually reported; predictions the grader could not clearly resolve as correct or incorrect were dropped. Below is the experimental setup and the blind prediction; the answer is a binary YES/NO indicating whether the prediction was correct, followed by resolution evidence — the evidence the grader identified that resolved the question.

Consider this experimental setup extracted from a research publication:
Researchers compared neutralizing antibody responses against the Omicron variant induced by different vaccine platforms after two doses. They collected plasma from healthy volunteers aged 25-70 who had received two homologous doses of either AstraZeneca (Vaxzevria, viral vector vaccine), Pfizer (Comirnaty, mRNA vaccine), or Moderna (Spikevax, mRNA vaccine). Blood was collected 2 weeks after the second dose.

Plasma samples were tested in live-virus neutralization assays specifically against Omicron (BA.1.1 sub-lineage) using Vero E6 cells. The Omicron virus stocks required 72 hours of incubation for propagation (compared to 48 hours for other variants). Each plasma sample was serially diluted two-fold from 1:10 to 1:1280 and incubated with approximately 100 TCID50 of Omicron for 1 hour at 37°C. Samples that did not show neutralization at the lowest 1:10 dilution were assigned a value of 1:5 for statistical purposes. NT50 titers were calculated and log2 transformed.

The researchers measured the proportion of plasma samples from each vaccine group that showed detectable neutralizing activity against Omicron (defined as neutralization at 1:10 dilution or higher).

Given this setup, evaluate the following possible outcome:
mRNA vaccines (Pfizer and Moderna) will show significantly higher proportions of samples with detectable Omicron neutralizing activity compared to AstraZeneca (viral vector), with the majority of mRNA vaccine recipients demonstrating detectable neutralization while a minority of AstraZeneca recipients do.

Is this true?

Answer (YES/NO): NO